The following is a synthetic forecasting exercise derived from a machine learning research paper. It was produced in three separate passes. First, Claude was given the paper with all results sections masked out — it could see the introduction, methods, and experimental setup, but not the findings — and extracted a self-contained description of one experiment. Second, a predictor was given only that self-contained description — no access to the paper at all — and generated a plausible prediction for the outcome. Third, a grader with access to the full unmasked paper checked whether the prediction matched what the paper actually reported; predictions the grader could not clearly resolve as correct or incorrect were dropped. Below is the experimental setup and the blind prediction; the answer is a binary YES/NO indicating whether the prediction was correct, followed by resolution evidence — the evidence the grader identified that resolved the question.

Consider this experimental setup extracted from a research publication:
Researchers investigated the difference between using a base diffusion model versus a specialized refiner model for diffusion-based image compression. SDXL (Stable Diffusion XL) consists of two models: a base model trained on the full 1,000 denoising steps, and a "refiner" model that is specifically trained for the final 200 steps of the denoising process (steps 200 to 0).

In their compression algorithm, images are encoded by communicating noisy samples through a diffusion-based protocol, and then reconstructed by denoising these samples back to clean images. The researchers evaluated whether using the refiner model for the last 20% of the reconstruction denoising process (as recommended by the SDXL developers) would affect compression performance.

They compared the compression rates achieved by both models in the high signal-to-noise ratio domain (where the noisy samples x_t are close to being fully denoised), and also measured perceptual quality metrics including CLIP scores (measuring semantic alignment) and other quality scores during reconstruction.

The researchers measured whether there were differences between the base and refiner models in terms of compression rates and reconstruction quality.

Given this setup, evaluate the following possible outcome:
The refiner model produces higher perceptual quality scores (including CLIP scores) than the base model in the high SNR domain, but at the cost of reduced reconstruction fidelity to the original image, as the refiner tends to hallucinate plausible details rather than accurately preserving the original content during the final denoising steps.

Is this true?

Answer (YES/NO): NO